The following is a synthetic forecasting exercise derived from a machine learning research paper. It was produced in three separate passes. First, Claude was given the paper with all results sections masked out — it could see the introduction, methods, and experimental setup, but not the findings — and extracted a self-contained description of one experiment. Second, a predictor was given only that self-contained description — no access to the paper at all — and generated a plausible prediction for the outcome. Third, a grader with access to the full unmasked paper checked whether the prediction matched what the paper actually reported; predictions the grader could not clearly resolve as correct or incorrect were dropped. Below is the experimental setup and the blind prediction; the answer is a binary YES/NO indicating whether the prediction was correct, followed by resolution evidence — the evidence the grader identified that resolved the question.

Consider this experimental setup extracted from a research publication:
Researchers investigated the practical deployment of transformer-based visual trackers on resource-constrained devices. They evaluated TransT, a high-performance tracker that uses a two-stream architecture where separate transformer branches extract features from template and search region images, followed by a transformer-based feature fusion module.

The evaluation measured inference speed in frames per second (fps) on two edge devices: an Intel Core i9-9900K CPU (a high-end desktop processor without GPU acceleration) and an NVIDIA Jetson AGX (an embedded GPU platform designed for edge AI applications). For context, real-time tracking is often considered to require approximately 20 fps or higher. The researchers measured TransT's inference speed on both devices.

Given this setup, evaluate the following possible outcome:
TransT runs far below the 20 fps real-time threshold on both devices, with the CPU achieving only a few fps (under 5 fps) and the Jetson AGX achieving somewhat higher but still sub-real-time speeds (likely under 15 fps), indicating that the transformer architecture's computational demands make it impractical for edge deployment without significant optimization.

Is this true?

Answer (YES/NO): NO